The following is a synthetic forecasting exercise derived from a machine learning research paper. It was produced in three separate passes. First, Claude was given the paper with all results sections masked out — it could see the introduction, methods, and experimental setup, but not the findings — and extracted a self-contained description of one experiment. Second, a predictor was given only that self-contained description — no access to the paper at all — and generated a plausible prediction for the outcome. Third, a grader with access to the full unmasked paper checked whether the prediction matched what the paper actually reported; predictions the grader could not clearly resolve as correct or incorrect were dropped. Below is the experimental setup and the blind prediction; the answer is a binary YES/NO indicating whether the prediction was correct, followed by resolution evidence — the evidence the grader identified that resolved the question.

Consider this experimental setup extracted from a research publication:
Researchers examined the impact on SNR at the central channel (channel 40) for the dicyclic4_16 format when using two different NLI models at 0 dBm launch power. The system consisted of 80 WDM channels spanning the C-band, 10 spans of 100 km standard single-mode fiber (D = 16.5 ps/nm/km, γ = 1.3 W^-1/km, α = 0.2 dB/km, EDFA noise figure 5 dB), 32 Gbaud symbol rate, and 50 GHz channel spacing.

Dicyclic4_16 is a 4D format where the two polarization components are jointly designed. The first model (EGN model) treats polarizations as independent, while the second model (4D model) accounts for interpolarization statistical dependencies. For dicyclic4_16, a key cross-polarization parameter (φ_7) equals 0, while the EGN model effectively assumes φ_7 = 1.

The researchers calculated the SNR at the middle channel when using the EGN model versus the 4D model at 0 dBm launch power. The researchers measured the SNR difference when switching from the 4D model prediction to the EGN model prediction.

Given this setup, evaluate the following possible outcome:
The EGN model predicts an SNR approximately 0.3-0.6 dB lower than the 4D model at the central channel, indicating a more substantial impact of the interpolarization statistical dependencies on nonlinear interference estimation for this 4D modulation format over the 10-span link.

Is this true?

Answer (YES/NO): NO